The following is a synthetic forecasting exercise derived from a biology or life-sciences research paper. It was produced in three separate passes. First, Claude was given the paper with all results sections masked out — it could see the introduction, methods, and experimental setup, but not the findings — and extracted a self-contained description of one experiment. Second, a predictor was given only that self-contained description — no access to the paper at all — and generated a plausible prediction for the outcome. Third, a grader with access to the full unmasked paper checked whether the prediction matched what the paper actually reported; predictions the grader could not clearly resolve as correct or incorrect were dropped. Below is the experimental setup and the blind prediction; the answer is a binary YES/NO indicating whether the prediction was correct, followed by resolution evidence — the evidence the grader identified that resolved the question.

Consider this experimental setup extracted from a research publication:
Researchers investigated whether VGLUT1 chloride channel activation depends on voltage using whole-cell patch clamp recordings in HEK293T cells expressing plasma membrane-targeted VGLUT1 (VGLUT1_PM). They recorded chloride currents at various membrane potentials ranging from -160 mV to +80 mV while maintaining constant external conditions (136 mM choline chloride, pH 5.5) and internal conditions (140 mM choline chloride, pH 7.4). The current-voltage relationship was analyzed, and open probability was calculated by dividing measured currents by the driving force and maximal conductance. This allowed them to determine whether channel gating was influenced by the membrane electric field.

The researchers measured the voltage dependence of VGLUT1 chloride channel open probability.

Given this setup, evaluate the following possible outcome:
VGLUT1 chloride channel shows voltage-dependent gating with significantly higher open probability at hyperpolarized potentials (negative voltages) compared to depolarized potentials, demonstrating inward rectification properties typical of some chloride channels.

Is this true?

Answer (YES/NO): YES